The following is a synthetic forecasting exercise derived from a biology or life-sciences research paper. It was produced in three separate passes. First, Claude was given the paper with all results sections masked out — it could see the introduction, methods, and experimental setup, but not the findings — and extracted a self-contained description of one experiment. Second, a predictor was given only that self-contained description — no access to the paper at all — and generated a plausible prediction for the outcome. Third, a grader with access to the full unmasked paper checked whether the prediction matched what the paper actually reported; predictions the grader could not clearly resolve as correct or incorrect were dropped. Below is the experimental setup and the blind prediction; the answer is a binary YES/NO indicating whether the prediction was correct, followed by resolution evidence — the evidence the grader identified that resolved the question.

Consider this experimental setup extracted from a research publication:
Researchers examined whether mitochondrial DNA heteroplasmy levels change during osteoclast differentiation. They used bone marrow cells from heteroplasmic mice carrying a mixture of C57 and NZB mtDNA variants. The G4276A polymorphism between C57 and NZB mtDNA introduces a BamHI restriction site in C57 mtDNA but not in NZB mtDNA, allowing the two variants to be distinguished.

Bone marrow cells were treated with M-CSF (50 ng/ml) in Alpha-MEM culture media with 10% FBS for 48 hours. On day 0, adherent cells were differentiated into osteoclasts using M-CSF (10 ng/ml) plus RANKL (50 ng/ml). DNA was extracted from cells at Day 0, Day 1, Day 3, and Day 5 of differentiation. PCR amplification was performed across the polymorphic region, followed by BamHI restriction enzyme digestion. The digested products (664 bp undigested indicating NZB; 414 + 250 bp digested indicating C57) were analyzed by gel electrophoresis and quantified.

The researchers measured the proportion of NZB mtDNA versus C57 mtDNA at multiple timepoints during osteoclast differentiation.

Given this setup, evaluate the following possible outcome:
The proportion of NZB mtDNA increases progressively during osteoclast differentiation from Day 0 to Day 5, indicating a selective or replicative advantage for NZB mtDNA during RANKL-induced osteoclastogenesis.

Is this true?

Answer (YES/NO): YES